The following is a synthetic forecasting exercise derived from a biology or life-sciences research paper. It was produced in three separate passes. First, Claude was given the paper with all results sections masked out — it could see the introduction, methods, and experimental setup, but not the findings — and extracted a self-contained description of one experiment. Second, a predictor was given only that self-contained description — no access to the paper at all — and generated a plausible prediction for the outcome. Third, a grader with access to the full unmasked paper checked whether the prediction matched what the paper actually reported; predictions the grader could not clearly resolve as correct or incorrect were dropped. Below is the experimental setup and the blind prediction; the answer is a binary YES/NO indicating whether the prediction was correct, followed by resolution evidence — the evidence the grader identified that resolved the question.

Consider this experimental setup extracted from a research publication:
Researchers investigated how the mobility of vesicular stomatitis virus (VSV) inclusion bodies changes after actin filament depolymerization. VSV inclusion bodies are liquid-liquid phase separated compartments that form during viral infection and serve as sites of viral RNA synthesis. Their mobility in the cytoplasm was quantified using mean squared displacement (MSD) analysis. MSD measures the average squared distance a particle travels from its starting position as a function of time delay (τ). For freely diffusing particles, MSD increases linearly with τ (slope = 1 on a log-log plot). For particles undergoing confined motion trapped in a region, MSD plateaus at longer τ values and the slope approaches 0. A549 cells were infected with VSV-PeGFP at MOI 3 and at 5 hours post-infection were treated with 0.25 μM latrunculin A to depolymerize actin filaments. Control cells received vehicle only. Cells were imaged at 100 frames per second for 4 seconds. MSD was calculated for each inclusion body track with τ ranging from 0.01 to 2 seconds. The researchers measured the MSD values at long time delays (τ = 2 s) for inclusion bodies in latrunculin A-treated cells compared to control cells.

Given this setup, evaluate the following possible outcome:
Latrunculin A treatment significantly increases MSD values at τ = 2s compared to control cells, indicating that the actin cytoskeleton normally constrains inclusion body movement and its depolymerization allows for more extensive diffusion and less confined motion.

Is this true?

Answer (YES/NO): NO